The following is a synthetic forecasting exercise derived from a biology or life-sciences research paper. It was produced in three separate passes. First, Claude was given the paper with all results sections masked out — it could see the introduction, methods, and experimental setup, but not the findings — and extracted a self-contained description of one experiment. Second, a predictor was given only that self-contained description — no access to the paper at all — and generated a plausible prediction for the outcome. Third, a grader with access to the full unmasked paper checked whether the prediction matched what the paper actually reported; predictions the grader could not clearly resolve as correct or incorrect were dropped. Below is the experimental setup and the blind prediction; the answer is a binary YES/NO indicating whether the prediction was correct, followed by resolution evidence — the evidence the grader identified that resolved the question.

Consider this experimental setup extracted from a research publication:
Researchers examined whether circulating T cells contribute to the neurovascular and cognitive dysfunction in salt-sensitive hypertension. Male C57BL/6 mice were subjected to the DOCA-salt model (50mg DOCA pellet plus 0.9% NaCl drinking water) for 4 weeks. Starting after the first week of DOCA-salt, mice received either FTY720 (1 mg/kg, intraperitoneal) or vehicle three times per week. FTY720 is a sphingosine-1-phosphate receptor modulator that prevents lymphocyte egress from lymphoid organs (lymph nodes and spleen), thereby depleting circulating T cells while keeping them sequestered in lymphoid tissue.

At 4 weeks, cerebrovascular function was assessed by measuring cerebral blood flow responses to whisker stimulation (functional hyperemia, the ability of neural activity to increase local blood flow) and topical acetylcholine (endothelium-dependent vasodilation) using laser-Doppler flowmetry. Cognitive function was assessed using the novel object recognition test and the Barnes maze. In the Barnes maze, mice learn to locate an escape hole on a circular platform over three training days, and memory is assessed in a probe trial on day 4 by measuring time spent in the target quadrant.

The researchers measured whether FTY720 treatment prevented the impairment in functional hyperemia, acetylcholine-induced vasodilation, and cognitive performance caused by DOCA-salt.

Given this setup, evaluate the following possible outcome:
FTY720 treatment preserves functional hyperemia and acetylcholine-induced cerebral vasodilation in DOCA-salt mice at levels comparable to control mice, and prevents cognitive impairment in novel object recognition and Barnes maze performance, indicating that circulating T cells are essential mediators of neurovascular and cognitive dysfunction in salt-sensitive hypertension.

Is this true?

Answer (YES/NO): NO